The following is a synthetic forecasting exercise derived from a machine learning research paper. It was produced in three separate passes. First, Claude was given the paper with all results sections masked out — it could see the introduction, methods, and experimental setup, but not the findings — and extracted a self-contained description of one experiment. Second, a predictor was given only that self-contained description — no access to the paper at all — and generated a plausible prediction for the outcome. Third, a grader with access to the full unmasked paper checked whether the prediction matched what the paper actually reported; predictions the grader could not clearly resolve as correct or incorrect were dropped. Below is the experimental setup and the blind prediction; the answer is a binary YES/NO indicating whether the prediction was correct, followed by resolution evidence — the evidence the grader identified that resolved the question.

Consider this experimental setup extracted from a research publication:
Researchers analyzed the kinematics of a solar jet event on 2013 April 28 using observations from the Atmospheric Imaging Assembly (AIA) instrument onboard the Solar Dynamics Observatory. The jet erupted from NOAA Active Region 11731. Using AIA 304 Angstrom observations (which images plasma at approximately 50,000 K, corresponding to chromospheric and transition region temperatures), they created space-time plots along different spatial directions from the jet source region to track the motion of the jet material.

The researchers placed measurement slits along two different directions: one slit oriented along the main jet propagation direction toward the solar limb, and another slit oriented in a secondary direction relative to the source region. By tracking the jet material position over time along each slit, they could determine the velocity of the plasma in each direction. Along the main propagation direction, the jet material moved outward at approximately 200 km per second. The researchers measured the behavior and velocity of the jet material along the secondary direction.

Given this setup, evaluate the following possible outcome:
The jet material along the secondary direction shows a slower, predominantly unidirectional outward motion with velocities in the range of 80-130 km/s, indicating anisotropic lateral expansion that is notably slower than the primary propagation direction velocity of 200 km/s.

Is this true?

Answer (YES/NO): NO